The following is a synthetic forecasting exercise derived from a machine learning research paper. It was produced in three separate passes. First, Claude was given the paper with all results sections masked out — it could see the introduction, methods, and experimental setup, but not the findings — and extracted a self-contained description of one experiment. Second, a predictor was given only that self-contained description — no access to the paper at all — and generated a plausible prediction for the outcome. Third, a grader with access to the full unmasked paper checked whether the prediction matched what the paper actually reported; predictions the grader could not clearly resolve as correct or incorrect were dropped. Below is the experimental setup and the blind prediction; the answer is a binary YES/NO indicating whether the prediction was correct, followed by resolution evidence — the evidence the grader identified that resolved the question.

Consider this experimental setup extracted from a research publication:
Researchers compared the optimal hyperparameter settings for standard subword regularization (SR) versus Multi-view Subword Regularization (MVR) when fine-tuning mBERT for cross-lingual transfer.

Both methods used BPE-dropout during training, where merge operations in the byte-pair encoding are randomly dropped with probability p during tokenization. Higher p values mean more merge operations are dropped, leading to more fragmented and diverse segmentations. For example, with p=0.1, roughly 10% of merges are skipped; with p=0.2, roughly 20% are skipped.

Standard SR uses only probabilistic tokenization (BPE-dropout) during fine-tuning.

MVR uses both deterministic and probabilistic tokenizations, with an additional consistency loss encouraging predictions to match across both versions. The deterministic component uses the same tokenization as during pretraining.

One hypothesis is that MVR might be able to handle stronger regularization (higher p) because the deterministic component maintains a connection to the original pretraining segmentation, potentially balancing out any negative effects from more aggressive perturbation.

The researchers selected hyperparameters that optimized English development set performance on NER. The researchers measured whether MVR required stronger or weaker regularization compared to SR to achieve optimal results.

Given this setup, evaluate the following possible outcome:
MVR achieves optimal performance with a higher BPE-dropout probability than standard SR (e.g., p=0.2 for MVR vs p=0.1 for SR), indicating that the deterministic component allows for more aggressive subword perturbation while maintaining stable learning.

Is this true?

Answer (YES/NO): YES